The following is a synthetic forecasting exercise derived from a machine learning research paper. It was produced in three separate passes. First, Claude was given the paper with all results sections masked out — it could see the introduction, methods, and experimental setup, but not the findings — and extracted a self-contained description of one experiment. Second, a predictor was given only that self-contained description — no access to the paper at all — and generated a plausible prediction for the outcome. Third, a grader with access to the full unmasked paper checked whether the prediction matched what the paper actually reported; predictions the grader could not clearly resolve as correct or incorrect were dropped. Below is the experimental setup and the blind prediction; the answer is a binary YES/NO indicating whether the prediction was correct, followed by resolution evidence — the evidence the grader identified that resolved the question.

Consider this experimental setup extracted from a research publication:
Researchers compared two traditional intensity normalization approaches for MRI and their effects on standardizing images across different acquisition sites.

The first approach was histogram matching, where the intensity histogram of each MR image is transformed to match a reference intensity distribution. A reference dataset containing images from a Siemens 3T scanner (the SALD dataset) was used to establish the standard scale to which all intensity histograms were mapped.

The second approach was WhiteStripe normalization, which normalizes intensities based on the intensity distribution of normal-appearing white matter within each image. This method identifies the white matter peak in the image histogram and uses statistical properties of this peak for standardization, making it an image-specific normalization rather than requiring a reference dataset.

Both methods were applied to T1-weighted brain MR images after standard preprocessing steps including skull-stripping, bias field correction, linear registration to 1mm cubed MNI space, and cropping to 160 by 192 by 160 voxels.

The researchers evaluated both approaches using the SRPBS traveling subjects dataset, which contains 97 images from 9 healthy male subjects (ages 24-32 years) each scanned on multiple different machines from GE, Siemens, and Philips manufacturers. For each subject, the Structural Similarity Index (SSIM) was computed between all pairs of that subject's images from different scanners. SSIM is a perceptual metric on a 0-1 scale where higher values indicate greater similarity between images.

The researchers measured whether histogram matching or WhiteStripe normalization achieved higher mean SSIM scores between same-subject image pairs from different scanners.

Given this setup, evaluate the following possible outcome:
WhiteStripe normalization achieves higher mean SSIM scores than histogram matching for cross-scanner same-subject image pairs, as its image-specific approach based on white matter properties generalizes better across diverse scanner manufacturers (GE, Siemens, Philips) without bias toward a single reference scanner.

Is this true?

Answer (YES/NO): NO